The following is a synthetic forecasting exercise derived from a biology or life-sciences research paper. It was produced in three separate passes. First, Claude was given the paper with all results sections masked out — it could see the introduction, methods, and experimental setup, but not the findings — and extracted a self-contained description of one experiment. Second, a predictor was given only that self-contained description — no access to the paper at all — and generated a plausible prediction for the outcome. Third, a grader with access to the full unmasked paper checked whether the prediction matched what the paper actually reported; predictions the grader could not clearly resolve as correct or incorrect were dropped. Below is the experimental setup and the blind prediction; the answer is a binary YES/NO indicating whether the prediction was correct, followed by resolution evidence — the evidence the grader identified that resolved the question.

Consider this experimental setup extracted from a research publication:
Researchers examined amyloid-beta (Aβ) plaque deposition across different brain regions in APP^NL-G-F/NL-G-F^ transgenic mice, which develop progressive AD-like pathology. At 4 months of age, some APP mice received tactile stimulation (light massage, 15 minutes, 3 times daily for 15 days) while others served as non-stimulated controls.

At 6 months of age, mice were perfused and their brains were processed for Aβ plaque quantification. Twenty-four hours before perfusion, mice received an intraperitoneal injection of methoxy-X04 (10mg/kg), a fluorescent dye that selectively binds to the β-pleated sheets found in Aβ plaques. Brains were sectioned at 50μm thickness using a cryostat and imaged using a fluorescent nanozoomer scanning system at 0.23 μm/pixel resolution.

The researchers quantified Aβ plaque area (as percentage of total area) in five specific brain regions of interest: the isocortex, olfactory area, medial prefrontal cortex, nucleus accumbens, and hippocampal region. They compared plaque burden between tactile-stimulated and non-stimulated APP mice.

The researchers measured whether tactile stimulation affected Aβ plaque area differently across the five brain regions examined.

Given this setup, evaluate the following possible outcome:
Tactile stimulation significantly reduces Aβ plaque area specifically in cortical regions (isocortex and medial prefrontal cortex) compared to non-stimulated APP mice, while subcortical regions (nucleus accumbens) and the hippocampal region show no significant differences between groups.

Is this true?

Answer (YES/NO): NO